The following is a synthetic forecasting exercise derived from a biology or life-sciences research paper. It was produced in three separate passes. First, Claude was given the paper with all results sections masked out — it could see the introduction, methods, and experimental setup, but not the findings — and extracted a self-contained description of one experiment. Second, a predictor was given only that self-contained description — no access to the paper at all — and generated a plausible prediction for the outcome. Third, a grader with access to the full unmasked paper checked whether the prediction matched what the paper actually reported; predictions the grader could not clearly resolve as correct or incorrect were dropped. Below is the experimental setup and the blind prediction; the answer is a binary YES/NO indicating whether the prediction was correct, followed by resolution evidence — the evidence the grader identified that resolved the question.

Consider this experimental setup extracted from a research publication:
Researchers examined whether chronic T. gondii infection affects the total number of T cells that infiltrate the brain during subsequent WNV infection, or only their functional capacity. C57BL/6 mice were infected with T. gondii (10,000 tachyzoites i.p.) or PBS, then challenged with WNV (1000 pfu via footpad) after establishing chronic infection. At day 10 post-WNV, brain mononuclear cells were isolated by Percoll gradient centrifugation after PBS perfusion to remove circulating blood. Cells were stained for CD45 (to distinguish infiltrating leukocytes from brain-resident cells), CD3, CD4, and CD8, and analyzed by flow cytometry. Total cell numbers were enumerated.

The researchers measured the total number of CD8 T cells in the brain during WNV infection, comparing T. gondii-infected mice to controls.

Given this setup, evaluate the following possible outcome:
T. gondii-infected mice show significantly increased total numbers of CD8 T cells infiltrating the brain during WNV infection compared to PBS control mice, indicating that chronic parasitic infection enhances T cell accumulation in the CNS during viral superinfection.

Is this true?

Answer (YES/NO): YES